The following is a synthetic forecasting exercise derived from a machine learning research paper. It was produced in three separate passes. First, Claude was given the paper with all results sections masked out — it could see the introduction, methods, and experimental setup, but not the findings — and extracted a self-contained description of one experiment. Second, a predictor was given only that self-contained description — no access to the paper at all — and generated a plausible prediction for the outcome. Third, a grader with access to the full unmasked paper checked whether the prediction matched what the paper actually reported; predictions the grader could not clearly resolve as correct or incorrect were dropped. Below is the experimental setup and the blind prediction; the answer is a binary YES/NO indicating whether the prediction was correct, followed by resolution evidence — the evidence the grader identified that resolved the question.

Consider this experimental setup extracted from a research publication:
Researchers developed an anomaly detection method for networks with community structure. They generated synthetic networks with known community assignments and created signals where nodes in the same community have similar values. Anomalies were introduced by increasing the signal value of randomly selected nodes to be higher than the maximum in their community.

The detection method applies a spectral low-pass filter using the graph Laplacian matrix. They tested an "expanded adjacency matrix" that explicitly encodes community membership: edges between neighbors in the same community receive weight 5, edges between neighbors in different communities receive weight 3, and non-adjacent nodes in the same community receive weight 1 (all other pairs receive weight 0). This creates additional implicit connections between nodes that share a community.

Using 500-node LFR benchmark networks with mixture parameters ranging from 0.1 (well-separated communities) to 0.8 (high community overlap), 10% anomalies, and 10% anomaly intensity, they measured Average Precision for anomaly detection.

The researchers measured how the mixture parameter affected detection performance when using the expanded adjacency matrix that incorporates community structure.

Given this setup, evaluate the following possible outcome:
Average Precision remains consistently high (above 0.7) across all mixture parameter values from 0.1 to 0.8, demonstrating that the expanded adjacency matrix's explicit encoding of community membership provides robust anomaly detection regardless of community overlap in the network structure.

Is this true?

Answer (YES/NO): NO